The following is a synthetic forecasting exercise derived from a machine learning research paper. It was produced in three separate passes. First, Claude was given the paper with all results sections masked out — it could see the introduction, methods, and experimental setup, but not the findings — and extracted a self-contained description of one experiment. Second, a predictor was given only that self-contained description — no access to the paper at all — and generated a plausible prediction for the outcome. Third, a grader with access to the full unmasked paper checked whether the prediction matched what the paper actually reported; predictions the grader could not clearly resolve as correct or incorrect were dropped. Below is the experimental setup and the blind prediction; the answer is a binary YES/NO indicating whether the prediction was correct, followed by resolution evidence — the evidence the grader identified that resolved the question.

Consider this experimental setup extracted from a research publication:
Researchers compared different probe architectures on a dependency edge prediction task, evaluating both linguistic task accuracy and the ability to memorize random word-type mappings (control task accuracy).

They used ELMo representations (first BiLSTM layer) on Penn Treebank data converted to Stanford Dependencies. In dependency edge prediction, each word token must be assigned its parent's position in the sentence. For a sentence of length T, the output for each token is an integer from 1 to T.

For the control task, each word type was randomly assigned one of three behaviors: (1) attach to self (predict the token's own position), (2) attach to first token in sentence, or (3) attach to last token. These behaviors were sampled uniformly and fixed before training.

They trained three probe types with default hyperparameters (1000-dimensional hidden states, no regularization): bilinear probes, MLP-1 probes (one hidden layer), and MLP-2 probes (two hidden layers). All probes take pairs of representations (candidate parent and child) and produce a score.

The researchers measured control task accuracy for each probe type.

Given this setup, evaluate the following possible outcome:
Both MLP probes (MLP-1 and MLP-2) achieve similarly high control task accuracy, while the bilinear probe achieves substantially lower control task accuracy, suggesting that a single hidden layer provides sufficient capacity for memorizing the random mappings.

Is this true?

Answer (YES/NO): YES